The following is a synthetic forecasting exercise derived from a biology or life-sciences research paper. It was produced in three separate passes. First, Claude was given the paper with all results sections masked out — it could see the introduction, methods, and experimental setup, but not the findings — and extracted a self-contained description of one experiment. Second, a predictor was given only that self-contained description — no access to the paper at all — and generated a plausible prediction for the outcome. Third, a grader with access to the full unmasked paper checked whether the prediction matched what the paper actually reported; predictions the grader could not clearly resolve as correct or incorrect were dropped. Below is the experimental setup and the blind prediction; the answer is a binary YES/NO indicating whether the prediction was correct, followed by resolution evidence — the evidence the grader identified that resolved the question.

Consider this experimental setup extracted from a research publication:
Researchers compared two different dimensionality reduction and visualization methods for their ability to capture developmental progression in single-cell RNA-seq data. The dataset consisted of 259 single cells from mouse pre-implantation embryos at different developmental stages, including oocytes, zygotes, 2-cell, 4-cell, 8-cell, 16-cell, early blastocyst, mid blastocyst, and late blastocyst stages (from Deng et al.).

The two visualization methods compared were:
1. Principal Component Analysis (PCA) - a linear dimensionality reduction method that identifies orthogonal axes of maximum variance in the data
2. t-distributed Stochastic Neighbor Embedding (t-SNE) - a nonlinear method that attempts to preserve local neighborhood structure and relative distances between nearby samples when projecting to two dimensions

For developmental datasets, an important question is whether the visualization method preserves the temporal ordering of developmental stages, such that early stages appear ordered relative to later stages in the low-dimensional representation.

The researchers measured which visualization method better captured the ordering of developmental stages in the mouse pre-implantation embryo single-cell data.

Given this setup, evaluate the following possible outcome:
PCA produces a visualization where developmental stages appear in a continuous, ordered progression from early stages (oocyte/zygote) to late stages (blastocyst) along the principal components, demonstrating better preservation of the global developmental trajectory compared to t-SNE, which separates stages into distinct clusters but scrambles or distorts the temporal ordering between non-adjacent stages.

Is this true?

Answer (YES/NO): YES